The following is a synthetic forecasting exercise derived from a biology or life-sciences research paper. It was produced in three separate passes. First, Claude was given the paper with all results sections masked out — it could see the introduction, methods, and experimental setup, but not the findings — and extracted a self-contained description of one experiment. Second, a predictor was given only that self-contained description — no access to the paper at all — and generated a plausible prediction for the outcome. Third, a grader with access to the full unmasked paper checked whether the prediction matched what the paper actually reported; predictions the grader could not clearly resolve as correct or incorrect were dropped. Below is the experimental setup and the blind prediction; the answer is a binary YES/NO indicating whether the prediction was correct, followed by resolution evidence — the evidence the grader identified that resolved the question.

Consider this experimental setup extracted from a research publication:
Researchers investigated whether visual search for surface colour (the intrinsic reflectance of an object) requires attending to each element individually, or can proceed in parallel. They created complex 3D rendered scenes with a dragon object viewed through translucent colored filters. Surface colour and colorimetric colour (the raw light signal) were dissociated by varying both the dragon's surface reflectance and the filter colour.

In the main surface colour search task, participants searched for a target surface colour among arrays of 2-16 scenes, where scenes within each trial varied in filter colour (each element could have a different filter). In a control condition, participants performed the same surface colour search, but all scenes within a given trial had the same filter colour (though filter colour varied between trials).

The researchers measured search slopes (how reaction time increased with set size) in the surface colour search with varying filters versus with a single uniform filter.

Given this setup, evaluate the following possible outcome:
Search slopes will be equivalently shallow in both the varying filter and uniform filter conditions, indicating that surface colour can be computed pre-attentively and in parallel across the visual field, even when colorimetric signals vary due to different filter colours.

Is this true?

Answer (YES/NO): NO